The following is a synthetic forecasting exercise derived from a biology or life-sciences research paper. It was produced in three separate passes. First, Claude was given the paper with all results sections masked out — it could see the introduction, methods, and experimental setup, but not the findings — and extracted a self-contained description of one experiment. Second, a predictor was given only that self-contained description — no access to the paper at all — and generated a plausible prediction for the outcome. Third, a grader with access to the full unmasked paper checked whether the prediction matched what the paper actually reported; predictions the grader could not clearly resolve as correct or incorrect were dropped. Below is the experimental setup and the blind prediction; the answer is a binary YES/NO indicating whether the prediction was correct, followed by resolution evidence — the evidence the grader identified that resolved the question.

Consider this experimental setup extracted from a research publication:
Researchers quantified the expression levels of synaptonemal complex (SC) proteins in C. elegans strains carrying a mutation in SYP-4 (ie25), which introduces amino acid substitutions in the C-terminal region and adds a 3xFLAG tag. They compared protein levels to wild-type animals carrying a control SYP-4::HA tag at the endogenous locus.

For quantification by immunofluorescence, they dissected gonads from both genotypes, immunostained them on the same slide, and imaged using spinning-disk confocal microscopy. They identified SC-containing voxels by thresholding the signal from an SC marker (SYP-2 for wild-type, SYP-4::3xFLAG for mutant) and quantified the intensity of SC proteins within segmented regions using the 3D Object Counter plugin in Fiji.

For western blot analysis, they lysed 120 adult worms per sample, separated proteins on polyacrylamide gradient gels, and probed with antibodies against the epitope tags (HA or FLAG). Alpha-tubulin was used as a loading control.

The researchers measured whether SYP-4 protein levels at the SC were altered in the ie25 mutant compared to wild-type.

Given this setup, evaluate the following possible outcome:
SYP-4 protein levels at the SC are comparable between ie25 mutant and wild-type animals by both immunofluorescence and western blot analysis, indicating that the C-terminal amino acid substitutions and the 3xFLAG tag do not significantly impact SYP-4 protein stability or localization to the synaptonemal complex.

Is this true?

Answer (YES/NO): NO